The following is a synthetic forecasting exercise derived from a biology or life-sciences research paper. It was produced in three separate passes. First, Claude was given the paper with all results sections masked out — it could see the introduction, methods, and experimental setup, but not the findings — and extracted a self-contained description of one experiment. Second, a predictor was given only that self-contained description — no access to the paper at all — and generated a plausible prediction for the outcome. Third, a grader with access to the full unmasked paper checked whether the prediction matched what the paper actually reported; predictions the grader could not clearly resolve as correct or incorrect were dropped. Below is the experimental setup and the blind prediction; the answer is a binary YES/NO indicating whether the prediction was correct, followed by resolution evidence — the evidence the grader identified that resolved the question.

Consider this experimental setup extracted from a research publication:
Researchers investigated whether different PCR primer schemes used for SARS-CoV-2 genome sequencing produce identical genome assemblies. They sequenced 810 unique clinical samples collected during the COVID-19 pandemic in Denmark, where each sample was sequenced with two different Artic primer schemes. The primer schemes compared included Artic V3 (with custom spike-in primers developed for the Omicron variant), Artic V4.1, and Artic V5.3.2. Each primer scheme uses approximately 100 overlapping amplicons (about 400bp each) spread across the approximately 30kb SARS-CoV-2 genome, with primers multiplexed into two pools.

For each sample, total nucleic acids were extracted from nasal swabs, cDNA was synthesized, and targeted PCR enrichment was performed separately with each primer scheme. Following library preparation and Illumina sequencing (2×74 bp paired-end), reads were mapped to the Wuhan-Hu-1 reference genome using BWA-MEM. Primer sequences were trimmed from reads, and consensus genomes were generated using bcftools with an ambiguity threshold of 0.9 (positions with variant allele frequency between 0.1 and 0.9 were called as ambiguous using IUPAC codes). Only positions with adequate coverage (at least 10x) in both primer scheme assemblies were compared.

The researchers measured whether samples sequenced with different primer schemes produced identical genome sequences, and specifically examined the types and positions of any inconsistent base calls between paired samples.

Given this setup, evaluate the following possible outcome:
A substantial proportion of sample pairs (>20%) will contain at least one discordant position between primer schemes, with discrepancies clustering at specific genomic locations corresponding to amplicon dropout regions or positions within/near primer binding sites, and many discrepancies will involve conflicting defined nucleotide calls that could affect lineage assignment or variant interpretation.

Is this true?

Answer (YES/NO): NO